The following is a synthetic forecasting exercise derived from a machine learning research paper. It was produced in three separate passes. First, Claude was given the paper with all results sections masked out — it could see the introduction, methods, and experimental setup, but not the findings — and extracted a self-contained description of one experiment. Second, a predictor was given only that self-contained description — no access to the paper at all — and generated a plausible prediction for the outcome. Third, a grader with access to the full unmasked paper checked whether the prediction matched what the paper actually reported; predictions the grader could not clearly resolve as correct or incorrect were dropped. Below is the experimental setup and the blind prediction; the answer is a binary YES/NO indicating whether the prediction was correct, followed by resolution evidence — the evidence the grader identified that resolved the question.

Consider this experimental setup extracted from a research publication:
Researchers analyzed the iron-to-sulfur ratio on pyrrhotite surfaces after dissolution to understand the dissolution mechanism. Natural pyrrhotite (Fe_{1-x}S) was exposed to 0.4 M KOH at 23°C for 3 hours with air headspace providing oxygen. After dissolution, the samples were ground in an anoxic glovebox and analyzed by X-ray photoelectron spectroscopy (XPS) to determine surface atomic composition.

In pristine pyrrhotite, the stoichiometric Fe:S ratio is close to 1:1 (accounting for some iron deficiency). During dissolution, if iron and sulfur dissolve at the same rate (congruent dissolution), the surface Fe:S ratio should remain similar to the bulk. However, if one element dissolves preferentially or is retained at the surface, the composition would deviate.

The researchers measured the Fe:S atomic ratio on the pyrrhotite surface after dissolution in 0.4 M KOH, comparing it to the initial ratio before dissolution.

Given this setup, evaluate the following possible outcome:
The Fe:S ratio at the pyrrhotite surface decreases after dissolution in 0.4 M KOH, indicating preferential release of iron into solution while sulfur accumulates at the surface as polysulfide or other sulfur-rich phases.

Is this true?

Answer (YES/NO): NO